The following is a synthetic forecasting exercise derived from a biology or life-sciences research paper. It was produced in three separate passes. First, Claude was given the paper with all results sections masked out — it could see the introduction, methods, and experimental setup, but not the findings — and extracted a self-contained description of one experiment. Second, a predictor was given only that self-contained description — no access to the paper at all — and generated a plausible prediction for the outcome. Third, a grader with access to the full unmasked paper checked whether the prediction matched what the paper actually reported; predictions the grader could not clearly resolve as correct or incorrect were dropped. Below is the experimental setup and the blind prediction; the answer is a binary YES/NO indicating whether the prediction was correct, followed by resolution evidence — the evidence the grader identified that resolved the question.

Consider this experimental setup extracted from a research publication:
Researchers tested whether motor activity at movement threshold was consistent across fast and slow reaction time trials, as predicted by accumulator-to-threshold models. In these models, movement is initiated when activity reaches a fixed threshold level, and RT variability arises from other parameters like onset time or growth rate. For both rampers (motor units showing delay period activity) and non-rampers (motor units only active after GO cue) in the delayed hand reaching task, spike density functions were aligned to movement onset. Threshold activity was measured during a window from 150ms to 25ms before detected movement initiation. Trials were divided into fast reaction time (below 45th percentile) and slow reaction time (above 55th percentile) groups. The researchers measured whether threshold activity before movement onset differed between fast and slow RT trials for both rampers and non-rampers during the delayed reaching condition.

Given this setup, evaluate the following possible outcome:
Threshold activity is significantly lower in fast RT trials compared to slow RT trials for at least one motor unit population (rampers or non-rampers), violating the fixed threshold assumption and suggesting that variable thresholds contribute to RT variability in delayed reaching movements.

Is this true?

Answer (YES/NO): NO